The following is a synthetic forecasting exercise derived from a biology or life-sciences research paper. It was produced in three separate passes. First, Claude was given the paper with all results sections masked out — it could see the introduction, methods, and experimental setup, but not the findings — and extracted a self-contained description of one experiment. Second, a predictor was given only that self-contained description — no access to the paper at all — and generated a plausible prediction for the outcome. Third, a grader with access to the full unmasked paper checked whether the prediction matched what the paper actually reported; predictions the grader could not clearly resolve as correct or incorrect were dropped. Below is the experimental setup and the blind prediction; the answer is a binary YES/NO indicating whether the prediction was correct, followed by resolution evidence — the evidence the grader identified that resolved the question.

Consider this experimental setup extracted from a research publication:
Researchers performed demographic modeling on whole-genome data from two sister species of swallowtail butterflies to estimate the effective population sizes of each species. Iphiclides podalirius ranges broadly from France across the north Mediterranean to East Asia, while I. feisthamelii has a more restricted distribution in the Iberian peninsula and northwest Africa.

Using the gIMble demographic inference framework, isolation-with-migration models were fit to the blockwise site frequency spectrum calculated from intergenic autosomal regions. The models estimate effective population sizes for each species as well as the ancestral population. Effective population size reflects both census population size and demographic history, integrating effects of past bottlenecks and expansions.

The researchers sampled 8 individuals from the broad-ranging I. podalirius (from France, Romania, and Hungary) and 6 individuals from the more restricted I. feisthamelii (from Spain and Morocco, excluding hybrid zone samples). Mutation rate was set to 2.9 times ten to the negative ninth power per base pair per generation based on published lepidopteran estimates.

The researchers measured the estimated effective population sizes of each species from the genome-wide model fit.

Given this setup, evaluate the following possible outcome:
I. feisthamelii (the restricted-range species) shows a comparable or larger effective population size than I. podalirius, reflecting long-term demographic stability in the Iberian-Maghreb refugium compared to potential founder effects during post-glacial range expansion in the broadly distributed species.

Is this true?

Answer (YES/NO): YES